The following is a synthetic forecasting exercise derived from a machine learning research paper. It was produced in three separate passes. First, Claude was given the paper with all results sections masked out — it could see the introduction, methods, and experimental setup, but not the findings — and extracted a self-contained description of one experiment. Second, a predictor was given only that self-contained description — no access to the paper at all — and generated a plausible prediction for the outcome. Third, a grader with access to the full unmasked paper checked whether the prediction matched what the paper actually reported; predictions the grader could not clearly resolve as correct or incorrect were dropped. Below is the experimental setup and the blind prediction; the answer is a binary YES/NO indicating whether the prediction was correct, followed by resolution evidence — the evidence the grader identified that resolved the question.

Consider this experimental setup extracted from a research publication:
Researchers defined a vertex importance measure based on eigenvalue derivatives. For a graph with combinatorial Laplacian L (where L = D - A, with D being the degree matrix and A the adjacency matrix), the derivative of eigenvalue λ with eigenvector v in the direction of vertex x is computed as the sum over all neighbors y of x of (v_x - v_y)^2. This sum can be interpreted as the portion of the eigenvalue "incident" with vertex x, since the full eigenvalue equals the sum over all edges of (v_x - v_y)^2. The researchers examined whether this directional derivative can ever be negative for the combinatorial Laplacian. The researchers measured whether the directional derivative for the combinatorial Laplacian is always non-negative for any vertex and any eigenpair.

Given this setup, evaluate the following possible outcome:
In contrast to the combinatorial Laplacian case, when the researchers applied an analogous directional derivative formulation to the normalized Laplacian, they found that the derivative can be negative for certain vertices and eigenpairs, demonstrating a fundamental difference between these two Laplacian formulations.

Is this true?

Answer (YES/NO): YES